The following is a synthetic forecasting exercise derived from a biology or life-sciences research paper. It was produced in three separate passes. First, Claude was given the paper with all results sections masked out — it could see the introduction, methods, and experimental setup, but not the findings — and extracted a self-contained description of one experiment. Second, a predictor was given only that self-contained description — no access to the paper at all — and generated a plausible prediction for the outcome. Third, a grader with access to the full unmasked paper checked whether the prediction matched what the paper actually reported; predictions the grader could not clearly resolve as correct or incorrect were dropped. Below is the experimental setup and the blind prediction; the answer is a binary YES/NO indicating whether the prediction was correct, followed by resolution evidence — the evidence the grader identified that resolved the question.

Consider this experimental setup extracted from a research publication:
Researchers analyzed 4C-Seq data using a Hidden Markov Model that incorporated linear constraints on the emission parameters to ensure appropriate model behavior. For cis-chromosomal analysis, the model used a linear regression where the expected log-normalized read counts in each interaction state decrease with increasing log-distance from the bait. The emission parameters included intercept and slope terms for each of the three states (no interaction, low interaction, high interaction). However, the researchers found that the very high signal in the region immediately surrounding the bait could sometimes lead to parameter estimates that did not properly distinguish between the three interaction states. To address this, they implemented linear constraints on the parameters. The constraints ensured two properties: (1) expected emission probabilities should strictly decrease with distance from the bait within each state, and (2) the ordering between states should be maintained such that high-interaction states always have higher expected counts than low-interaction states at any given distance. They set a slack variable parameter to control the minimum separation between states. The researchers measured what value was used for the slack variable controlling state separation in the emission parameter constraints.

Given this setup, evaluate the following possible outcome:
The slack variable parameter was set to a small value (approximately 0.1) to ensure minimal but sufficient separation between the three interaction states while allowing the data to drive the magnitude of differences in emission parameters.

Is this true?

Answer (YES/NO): YES